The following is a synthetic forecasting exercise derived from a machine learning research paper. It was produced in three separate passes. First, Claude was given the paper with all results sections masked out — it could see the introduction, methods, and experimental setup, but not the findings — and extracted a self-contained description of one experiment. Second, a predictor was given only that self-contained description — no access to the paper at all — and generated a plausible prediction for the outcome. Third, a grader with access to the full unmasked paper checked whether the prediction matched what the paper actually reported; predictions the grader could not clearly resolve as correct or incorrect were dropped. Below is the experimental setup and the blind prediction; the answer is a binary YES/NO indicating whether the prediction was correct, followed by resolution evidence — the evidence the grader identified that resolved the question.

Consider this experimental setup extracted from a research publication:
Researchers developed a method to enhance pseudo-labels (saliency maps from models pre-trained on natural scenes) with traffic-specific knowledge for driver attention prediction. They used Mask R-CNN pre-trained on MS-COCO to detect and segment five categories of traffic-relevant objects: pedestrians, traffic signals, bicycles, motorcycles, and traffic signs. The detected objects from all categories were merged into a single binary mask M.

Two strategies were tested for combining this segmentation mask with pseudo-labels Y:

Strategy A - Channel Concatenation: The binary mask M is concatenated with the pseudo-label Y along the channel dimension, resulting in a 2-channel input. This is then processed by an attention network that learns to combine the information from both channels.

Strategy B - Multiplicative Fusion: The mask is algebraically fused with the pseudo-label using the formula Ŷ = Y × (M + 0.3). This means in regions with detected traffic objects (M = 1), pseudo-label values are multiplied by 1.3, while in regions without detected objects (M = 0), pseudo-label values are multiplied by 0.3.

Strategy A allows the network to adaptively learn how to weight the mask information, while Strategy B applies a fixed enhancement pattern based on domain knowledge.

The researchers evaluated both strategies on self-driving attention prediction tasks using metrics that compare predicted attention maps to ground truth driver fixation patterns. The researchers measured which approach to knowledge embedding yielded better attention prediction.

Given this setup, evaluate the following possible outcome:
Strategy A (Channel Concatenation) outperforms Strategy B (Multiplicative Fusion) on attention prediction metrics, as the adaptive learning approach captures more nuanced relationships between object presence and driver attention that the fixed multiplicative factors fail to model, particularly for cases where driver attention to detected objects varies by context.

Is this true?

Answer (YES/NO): NO